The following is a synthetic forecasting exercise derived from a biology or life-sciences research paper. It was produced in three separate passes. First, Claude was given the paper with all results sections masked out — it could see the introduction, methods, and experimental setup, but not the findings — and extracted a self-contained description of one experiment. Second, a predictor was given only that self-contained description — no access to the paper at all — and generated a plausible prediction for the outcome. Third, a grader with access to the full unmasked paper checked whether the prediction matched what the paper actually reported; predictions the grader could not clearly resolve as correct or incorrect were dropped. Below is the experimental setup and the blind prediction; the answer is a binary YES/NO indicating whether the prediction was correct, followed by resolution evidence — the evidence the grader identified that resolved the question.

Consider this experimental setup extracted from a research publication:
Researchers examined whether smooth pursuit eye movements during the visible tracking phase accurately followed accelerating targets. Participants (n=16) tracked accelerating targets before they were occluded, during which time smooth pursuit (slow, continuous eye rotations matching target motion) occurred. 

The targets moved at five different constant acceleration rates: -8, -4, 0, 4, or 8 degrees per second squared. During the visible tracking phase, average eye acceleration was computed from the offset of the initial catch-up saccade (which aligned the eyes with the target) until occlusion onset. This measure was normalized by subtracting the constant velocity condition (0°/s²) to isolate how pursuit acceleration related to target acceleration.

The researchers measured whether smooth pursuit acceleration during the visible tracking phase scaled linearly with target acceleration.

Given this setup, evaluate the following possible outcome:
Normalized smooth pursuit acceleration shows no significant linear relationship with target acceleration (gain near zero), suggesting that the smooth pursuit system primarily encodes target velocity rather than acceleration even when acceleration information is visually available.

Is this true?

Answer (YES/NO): NO